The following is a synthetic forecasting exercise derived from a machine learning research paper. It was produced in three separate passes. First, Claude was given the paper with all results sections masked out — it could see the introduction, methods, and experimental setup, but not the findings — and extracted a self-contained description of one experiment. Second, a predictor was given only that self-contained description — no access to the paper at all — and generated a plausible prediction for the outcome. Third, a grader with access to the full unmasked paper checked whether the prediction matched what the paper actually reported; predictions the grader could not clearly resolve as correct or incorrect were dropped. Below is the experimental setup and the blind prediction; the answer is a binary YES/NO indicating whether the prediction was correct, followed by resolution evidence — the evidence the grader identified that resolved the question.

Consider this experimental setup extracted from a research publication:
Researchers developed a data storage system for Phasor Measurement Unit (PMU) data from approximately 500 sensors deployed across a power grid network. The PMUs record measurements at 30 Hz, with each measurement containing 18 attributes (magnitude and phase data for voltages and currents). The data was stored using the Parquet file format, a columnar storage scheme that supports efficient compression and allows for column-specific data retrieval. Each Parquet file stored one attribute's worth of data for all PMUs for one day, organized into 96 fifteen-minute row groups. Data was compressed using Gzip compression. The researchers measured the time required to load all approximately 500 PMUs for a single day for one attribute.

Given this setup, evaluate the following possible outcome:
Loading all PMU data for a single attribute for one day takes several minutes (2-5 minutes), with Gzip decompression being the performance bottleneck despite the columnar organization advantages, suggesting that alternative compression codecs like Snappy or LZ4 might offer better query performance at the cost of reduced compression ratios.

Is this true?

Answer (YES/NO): NO